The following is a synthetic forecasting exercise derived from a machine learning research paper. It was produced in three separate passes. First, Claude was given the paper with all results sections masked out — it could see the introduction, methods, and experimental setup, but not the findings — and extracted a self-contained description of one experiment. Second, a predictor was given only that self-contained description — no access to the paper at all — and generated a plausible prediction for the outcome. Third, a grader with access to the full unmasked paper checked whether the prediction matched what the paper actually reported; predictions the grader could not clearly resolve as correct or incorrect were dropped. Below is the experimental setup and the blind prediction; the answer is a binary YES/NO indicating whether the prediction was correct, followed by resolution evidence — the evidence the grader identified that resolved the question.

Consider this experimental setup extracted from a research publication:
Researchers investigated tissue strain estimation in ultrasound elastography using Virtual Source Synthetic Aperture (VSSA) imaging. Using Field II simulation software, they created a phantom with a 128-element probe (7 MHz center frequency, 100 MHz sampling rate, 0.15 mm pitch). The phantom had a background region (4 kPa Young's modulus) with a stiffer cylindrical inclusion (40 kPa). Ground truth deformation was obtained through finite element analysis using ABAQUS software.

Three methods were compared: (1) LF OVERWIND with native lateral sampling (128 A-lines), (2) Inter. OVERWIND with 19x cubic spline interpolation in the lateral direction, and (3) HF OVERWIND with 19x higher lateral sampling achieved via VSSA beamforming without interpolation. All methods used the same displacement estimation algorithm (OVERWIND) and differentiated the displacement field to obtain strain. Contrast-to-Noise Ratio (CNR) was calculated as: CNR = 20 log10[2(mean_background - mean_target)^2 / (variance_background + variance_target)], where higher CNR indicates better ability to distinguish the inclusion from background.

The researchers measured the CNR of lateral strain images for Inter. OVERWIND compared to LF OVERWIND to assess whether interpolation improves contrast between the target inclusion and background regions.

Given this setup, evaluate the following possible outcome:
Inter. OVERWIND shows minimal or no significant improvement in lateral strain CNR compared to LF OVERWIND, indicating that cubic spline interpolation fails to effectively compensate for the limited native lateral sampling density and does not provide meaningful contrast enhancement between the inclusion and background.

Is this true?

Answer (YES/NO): NO